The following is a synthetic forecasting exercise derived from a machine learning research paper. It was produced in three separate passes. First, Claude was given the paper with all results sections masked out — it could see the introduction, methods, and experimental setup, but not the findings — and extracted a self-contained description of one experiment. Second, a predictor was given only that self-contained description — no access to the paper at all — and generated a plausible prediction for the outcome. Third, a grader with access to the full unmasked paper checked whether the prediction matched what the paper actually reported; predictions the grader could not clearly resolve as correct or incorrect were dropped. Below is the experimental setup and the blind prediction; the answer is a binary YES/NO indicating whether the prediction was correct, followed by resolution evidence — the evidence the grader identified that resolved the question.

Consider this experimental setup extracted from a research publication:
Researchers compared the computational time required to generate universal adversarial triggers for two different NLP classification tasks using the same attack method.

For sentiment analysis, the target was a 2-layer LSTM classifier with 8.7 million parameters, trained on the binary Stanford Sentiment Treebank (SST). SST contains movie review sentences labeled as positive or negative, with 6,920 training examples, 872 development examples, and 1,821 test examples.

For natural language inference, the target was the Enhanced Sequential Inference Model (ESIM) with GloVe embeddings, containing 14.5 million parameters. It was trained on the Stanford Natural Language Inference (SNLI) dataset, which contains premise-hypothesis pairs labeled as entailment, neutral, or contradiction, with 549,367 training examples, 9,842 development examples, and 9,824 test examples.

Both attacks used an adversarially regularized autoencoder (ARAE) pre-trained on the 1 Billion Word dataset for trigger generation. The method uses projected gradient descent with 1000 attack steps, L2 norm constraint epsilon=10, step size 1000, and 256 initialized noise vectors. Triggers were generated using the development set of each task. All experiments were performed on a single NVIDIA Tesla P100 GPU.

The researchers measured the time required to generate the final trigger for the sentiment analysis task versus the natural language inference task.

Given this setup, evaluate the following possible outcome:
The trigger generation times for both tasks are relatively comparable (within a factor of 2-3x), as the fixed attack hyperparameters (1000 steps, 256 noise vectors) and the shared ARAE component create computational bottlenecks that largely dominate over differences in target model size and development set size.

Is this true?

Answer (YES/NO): NO